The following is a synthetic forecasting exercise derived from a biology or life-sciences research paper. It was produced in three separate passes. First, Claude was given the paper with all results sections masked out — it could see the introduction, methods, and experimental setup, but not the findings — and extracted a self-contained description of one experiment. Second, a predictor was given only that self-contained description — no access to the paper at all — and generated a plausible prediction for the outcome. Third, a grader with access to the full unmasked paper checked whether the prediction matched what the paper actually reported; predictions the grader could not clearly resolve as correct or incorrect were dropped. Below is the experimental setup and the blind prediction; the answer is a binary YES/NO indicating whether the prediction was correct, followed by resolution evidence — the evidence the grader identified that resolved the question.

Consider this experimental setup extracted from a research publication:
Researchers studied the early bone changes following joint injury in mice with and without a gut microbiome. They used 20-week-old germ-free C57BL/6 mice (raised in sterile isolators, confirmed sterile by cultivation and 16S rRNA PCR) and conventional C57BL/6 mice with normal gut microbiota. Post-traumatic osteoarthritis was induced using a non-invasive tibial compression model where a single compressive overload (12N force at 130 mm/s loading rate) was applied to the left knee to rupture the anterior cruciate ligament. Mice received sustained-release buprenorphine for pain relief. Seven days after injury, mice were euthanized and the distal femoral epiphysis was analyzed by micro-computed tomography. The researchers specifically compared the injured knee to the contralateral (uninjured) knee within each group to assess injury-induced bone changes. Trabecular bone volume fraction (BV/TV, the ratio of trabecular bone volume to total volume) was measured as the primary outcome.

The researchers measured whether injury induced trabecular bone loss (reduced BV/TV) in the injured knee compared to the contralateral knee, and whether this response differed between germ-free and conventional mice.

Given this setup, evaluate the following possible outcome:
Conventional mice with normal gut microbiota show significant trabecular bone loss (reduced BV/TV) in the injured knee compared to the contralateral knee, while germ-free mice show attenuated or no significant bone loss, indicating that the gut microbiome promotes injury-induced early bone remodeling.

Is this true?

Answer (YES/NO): NO